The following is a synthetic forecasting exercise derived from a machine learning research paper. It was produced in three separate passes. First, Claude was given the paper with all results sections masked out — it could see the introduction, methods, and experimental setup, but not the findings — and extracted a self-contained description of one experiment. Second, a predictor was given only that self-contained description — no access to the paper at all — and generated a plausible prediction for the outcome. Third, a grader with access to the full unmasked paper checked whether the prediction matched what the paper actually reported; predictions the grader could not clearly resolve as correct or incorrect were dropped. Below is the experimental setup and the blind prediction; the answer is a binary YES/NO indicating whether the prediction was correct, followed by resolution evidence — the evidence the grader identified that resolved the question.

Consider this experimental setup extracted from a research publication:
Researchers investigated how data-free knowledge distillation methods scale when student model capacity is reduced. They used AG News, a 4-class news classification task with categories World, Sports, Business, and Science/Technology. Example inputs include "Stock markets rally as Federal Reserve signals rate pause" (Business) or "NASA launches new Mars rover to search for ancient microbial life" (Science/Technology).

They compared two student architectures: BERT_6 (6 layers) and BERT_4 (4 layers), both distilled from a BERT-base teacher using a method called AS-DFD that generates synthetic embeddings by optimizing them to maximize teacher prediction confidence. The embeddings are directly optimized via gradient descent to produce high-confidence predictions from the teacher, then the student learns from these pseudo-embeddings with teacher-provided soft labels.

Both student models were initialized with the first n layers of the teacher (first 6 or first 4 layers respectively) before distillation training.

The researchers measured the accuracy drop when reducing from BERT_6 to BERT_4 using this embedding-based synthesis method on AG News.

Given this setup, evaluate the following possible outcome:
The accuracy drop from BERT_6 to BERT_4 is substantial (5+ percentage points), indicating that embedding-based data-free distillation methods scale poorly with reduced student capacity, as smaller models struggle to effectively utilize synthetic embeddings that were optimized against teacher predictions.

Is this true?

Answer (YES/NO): NO